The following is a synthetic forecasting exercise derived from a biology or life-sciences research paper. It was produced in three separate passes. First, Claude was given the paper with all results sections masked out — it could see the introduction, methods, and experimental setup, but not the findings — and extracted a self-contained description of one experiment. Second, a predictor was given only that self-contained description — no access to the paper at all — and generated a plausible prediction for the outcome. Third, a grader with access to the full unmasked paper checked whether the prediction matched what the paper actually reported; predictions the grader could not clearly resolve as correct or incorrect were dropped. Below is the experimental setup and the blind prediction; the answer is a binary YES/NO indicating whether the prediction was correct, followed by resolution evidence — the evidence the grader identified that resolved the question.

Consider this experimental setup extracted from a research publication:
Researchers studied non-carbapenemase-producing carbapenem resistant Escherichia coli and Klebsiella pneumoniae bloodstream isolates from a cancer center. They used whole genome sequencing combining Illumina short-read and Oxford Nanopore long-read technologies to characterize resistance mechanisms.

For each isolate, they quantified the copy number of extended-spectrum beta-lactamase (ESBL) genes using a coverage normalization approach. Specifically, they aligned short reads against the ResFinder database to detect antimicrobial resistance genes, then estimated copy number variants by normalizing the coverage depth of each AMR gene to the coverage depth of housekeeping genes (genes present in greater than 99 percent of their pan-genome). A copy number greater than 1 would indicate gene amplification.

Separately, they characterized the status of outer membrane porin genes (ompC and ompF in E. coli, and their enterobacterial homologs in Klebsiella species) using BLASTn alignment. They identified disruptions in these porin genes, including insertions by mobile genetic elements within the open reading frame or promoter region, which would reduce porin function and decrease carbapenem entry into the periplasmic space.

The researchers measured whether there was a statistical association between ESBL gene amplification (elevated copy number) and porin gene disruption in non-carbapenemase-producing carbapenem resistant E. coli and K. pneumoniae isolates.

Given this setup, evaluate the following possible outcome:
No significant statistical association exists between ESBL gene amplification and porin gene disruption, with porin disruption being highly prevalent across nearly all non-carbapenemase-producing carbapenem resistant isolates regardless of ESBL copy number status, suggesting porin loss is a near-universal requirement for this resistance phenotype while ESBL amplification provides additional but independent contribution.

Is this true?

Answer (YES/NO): NO